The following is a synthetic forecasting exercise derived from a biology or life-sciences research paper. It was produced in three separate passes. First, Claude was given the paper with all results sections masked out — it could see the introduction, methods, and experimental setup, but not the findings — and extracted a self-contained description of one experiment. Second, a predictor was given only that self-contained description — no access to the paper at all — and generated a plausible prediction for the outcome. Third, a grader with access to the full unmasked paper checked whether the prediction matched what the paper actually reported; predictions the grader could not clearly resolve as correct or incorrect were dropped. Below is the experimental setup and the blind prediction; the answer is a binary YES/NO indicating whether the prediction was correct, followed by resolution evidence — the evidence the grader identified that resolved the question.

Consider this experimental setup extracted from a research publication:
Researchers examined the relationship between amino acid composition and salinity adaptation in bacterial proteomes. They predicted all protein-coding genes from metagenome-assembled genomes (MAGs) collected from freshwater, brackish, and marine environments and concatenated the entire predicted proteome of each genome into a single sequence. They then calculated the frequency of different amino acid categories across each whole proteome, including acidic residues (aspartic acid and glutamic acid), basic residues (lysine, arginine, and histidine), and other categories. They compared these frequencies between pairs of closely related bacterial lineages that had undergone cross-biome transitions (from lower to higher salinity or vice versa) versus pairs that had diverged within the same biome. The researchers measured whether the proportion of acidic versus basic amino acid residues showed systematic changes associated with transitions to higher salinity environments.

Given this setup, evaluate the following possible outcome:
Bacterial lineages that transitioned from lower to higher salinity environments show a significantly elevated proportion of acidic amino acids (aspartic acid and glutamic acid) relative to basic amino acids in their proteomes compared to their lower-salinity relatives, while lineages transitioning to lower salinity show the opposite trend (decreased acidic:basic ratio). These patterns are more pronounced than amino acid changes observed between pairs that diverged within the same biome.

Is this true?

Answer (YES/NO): NO